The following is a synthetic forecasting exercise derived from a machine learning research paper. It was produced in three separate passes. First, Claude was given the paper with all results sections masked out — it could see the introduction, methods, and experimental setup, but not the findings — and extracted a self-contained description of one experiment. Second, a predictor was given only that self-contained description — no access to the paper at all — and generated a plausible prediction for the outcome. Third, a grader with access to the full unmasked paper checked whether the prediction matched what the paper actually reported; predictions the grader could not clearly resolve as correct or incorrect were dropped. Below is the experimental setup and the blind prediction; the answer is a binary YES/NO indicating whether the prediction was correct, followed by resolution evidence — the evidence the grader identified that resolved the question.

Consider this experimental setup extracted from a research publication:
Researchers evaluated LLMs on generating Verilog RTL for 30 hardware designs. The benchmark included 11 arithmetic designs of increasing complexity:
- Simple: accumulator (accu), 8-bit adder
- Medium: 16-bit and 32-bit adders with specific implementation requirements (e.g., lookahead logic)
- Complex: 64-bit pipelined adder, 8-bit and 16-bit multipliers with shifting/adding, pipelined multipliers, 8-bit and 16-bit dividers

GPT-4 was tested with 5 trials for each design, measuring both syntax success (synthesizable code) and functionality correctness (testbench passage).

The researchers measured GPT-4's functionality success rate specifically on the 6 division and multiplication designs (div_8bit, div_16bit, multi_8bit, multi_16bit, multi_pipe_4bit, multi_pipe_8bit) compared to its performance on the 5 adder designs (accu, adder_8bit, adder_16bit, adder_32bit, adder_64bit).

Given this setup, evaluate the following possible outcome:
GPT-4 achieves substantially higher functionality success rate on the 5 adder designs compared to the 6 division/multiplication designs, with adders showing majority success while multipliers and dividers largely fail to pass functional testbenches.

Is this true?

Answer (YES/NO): YES